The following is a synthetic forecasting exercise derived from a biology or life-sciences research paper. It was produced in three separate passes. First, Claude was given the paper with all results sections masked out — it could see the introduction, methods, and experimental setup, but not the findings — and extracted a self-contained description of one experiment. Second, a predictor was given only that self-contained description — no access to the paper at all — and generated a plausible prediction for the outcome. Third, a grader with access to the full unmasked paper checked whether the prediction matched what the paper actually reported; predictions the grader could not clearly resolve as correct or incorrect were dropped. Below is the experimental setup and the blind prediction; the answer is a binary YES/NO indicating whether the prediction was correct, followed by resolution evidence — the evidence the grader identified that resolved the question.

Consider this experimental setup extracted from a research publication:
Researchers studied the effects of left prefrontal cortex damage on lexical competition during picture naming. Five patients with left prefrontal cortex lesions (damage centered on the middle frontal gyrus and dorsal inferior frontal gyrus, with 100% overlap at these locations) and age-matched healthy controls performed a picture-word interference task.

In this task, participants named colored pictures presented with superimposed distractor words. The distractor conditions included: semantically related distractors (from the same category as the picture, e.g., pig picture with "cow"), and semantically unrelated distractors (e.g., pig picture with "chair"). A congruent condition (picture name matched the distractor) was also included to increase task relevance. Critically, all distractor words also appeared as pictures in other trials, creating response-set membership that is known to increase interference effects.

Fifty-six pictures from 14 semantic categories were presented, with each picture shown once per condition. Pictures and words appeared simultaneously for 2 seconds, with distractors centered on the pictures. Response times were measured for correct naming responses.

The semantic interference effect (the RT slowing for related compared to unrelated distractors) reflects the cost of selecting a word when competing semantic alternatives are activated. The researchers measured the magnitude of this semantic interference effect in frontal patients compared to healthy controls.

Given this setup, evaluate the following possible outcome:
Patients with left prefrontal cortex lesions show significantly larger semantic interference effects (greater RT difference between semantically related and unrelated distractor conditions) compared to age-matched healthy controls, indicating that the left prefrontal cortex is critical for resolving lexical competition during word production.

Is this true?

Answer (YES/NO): NO